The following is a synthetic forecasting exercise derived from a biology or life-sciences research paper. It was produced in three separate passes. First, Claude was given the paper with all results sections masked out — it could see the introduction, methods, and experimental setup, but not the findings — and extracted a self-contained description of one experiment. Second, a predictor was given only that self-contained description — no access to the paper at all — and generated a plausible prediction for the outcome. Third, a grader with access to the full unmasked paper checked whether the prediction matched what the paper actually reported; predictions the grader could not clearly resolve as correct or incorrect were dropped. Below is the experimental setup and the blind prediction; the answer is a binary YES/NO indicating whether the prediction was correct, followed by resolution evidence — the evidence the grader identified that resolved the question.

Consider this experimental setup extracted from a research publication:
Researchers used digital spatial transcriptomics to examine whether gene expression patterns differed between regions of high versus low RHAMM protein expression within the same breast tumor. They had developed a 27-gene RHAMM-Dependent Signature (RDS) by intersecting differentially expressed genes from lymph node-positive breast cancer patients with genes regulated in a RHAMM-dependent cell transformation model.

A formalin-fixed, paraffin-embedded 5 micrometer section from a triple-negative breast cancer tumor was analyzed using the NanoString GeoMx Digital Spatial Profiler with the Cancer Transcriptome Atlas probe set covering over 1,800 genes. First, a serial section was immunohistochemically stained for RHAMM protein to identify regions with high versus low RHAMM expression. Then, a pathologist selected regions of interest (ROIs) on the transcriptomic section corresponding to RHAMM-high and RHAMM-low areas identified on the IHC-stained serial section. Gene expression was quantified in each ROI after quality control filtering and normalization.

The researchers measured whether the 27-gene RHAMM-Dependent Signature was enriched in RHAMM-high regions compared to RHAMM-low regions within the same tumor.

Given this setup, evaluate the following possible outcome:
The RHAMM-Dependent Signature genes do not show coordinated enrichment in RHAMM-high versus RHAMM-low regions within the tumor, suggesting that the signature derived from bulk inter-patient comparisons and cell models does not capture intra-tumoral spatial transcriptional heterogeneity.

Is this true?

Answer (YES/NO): NO